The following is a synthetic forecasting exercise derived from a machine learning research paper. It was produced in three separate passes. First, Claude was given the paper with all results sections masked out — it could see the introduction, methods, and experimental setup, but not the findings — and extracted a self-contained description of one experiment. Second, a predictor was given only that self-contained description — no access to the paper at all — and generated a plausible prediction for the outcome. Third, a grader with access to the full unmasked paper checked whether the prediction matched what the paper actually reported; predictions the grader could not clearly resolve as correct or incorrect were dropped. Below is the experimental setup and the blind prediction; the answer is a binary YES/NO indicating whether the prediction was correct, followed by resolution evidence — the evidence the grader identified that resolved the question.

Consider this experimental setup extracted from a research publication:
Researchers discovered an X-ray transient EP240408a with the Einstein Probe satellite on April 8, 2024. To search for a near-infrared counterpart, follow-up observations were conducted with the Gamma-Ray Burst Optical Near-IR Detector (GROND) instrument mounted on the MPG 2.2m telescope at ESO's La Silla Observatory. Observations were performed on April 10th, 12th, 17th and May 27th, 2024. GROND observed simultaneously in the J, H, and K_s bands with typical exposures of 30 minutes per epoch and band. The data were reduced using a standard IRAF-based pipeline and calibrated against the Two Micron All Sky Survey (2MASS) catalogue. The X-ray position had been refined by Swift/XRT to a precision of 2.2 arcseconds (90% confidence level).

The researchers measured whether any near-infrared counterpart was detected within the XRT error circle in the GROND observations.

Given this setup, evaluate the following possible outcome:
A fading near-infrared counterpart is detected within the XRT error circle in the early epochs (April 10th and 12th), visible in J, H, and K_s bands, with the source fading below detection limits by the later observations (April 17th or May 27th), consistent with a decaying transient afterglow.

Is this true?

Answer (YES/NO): NO